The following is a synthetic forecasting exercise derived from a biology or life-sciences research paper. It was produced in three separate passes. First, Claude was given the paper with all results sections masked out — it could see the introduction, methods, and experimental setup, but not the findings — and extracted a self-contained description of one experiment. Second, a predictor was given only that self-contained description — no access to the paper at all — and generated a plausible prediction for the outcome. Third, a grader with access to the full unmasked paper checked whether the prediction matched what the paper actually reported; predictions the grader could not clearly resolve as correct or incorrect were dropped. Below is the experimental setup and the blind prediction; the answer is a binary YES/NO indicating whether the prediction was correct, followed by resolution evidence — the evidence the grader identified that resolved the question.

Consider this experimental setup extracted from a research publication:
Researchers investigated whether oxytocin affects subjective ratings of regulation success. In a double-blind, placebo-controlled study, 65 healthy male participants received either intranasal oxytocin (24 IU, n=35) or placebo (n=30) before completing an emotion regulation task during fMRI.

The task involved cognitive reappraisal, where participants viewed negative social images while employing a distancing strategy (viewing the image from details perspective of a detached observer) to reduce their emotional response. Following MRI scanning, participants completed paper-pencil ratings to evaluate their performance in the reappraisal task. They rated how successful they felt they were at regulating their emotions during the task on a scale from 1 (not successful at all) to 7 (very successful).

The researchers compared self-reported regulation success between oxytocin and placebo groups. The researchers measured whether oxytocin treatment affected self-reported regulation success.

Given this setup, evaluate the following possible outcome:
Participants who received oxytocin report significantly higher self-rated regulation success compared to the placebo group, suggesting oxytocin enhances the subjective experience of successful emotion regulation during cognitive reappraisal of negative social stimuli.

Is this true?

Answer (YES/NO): NO